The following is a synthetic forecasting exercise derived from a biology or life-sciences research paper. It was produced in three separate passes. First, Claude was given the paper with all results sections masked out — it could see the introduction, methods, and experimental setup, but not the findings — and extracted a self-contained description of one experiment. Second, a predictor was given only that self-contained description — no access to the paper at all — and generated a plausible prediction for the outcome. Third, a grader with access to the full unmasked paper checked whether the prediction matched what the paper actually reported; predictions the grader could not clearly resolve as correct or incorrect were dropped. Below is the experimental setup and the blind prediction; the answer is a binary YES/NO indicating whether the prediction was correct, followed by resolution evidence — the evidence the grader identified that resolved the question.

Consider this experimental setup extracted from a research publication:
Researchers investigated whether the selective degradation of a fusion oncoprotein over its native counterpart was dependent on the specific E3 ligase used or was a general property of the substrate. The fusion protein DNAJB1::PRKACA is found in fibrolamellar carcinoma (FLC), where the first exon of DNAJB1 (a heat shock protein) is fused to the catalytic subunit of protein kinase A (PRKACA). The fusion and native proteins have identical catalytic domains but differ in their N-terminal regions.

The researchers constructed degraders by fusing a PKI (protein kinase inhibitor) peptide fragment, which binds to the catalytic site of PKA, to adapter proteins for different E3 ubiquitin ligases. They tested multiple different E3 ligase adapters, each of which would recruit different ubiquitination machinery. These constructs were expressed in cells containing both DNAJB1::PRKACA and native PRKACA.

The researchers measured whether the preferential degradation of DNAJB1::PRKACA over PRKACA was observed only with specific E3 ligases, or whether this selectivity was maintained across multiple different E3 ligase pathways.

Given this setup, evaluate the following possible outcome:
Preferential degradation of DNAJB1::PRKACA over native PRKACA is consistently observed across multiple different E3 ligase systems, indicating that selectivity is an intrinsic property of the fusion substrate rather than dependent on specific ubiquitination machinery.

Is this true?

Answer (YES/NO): YES